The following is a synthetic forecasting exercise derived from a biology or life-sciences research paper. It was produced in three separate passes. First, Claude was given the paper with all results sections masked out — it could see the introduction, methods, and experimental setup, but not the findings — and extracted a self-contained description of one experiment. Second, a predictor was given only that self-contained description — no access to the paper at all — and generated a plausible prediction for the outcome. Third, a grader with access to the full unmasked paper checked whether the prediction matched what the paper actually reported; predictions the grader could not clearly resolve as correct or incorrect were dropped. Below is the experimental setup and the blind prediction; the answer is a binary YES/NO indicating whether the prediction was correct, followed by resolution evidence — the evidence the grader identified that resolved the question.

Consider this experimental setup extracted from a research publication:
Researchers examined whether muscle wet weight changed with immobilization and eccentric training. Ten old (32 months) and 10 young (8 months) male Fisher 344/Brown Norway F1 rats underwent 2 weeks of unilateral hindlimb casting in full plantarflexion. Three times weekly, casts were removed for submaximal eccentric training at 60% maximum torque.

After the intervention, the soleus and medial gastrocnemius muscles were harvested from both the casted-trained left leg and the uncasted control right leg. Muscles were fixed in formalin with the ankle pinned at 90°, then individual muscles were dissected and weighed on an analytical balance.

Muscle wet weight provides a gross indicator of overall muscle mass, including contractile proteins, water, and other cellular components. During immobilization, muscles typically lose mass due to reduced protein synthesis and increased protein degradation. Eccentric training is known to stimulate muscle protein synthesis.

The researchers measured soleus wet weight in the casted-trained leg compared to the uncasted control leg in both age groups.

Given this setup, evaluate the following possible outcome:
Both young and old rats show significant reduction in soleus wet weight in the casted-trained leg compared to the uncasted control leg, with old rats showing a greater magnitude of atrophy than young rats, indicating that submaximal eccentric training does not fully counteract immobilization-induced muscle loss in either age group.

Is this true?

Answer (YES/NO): NO